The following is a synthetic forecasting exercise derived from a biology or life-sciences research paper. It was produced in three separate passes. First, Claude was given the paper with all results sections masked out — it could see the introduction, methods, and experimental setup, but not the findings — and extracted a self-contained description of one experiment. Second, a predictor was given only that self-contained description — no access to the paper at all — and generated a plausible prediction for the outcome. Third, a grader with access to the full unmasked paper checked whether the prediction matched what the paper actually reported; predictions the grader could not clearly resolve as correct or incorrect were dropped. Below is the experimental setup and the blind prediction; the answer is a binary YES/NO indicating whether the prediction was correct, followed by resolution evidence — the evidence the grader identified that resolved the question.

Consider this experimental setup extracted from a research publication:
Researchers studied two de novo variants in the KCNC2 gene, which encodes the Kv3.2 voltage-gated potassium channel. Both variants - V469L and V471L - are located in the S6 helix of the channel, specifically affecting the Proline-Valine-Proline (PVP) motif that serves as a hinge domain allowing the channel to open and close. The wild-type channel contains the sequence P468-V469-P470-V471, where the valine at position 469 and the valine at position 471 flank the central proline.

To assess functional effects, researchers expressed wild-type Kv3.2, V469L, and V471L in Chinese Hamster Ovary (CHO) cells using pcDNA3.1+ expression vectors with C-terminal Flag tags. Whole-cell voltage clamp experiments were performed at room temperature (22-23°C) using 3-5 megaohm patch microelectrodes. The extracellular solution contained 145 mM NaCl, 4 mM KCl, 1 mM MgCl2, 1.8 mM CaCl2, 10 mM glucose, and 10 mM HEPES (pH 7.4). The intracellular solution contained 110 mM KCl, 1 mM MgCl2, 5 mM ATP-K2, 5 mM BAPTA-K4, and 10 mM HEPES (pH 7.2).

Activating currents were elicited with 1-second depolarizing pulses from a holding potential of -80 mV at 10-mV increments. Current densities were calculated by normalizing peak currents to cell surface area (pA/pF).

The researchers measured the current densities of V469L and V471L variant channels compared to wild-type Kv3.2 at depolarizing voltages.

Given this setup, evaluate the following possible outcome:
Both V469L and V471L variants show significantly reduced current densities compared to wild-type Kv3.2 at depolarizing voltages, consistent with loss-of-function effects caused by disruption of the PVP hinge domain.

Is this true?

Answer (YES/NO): NO